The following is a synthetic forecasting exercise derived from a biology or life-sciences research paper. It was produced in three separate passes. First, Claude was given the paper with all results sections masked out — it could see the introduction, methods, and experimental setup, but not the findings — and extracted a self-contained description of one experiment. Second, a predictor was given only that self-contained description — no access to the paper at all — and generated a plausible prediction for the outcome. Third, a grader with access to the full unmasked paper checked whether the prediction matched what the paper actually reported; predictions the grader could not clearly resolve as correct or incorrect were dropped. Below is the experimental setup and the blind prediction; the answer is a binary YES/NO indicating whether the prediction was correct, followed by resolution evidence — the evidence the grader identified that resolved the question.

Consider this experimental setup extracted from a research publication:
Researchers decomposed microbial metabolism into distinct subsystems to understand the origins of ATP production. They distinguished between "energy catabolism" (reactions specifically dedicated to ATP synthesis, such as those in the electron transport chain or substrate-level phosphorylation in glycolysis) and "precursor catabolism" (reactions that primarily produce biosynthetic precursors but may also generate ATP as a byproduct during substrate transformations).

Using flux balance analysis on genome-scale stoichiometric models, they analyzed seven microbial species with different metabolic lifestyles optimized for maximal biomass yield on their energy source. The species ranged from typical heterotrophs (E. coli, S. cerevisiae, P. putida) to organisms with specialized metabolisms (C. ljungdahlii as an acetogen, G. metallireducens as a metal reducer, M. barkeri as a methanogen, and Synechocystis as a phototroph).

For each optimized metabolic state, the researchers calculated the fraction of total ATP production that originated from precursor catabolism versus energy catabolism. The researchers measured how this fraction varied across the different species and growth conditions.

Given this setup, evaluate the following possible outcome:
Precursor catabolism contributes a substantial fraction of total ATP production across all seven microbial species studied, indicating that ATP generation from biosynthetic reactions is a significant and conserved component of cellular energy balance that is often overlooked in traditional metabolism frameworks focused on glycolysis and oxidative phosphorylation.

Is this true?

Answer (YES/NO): NO